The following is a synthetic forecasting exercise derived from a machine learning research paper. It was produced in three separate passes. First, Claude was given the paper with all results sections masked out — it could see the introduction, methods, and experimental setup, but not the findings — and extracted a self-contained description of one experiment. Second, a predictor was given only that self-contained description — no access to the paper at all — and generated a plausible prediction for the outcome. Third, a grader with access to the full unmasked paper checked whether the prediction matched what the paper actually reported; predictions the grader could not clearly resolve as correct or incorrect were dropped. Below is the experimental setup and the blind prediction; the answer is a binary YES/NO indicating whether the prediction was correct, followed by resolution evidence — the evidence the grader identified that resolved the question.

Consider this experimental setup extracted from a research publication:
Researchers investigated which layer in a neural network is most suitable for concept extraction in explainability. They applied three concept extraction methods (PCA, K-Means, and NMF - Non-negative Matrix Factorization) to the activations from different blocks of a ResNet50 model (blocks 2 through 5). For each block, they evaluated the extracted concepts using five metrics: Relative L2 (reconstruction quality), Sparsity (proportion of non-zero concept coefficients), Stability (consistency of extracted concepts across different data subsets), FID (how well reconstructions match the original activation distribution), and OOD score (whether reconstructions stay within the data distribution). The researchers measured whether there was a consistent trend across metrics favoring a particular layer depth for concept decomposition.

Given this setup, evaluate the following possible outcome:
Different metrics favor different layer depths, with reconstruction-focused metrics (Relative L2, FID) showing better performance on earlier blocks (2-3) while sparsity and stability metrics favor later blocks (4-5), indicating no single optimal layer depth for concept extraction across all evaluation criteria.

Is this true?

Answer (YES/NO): NO